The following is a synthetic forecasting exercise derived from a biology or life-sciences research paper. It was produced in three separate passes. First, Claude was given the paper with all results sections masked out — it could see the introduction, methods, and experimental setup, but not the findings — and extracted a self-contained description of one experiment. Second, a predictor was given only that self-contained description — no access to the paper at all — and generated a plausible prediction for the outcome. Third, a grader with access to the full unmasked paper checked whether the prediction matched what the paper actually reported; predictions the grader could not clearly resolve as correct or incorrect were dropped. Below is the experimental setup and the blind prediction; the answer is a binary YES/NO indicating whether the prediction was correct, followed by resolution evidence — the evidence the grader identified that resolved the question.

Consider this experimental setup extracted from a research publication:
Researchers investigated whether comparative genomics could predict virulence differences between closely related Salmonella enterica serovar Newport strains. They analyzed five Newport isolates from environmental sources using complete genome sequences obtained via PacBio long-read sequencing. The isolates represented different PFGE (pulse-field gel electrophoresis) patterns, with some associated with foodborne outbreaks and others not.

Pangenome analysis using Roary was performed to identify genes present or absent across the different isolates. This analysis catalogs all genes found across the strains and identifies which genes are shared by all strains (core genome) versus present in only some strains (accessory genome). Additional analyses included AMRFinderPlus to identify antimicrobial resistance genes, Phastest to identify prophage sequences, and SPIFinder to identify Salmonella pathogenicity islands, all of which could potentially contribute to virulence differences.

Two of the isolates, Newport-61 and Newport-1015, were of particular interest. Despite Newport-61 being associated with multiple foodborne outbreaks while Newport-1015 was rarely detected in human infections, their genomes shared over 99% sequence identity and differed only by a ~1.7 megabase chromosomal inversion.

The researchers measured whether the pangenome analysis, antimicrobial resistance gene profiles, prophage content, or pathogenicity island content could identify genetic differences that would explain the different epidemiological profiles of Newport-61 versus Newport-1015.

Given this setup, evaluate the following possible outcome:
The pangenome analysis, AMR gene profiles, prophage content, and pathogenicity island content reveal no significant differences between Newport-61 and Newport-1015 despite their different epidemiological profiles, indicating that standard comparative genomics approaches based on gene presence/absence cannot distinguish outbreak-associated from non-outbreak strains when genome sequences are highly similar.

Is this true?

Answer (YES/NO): YES